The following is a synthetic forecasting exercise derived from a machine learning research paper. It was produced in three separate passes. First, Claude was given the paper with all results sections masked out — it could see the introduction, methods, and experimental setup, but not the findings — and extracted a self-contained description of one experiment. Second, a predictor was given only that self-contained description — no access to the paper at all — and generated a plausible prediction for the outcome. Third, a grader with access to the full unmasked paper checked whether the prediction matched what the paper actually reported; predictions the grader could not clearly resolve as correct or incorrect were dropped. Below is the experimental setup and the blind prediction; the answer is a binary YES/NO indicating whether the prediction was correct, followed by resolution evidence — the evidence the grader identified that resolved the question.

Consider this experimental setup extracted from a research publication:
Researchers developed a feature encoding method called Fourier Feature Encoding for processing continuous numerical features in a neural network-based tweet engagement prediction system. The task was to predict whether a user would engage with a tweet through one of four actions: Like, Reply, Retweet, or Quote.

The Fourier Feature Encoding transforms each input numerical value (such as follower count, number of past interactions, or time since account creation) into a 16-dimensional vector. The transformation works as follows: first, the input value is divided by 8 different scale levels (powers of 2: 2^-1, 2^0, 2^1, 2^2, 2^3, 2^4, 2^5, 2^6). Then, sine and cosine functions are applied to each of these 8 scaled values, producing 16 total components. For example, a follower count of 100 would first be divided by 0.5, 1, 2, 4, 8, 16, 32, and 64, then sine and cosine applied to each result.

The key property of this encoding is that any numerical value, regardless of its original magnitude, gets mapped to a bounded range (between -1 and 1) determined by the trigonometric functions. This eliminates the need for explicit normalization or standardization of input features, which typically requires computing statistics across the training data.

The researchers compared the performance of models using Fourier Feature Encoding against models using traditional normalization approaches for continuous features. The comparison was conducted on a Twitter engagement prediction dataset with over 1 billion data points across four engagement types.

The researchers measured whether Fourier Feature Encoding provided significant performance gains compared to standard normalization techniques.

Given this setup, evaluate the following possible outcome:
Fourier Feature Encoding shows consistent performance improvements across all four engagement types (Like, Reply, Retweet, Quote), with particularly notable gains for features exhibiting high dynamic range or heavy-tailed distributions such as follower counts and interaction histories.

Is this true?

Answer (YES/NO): NO